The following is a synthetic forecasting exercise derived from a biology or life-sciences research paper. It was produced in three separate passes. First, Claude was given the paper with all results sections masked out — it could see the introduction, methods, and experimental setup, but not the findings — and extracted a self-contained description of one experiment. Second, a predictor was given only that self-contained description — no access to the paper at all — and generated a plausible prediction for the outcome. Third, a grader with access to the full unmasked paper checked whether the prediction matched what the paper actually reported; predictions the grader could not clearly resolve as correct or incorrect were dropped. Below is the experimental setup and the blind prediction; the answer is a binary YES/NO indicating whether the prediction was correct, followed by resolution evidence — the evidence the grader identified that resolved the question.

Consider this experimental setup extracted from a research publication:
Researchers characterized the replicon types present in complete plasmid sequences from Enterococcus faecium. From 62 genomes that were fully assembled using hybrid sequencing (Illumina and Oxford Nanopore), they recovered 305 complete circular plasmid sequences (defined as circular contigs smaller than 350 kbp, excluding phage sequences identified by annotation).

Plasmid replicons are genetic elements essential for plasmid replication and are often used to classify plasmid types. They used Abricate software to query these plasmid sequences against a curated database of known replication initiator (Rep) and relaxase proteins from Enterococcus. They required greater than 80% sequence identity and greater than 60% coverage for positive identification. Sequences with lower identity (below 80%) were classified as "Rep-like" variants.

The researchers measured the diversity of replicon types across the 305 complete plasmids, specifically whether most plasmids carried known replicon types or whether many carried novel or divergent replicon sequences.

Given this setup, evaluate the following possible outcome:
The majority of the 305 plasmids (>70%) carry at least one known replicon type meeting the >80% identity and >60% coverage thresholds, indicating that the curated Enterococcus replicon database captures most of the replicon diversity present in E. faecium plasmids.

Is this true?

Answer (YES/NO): YES